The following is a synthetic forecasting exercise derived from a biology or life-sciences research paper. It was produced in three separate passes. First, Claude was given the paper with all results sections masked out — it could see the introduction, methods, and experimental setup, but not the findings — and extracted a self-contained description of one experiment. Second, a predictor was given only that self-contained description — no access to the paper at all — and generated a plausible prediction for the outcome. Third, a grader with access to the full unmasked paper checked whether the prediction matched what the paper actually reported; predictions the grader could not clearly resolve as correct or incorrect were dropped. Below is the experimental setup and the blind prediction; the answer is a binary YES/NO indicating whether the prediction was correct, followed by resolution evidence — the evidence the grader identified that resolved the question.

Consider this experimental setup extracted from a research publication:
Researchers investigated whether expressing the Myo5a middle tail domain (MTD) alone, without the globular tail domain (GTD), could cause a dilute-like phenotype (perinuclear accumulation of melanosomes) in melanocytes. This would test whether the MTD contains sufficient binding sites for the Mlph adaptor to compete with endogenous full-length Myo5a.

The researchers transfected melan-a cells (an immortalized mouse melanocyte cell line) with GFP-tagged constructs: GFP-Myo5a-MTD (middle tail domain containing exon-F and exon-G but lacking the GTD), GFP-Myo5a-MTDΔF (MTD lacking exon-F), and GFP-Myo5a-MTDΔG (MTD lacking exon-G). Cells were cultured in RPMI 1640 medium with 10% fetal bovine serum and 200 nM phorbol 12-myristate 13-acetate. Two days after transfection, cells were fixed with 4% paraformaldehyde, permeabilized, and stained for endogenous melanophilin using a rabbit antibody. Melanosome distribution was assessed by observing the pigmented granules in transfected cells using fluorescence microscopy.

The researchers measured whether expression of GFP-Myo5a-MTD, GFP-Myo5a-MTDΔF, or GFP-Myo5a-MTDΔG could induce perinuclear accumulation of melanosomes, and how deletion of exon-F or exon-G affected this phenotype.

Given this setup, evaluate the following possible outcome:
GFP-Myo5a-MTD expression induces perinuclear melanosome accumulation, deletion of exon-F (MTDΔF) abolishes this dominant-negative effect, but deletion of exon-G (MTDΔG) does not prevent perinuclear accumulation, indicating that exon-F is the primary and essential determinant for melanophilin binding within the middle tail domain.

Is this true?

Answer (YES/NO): NO